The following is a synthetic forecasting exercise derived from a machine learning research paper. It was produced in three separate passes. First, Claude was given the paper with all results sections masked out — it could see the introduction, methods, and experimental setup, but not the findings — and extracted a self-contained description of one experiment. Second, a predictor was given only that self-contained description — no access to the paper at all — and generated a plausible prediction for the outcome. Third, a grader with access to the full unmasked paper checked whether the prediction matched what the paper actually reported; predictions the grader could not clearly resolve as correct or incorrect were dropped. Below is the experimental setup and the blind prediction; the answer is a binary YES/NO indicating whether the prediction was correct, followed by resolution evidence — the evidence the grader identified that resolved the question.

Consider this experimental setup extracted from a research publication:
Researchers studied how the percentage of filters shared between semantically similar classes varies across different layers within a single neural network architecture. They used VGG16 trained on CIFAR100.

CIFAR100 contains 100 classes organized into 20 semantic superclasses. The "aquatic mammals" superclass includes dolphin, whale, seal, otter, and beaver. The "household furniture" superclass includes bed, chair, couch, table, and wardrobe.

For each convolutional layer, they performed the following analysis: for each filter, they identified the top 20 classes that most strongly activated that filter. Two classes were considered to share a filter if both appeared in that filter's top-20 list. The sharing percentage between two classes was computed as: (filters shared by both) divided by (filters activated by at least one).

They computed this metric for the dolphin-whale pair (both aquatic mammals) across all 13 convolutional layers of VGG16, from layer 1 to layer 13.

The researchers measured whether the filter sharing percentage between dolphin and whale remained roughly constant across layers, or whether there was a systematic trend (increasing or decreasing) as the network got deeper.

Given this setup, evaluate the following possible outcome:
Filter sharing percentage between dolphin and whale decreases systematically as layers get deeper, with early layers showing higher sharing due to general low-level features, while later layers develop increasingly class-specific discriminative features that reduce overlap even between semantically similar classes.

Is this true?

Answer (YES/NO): YES